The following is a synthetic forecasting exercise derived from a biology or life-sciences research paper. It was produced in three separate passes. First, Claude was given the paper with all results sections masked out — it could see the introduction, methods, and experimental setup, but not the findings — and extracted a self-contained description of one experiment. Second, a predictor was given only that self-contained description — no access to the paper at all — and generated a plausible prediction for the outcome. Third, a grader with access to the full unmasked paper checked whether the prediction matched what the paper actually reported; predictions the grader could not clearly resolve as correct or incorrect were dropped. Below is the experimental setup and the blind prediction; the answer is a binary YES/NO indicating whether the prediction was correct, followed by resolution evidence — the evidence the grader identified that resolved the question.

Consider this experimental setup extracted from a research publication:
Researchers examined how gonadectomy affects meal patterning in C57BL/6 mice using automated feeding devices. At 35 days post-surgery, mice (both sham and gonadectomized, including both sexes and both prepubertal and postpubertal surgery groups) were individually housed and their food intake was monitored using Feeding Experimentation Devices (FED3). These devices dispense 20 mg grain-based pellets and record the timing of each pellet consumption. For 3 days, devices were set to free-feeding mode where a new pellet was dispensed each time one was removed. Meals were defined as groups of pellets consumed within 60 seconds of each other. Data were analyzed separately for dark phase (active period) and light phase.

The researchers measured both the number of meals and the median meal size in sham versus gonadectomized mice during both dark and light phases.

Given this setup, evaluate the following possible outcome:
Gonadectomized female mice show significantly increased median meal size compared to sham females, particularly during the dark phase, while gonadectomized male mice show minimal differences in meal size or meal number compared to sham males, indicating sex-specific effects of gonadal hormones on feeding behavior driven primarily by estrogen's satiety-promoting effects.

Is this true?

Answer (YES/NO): NO